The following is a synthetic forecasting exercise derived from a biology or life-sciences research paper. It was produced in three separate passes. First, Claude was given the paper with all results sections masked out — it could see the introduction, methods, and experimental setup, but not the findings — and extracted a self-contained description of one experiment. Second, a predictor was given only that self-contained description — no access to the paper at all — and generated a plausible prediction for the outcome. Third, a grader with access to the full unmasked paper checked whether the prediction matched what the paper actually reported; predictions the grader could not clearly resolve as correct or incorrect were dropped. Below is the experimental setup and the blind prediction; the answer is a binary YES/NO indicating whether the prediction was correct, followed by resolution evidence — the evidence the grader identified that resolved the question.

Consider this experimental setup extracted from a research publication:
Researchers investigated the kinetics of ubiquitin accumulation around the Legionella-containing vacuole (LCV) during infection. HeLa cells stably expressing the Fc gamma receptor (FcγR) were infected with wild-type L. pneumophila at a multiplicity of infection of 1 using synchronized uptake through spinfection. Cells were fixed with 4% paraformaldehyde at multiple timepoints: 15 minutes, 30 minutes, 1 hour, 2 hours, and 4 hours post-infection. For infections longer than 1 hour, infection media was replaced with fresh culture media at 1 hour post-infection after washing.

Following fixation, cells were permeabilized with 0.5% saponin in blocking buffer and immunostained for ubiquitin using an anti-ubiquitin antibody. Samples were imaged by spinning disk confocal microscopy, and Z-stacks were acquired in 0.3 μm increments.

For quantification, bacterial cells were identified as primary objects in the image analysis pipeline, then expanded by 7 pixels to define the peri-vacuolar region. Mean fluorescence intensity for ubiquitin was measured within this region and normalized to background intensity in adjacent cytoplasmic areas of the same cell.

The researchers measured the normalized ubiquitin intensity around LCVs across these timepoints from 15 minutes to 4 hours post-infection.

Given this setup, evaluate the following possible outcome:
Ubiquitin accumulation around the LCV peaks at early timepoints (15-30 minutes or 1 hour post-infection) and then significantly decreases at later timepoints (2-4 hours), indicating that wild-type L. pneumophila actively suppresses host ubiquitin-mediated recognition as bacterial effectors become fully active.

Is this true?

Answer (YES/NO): NO